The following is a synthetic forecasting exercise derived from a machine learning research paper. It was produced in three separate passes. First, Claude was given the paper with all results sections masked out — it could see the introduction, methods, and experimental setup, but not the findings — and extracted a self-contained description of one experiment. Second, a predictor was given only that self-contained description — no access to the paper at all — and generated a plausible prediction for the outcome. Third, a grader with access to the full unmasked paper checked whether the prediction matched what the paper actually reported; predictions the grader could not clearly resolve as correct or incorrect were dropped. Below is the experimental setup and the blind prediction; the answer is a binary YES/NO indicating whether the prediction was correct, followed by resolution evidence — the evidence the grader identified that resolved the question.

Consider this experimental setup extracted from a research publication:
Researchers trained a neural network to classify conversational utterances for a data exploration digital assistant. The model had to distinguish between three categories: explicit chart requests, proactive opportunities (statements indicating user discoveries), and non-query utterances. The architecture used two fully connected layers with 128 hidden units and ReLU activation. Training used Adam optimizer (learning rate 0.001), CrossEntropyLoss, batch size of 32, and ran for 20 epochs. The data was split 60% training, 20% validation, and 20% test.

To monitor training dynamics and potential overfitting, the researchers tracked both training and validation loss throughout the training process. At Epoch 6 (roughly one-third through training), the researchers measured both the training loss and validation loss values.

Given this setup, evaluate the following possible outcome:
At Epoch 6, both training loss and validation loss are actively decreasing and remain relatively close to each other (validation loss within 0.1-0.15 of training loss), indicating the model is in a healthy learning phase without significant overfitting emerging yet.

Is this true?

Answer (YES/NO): YES